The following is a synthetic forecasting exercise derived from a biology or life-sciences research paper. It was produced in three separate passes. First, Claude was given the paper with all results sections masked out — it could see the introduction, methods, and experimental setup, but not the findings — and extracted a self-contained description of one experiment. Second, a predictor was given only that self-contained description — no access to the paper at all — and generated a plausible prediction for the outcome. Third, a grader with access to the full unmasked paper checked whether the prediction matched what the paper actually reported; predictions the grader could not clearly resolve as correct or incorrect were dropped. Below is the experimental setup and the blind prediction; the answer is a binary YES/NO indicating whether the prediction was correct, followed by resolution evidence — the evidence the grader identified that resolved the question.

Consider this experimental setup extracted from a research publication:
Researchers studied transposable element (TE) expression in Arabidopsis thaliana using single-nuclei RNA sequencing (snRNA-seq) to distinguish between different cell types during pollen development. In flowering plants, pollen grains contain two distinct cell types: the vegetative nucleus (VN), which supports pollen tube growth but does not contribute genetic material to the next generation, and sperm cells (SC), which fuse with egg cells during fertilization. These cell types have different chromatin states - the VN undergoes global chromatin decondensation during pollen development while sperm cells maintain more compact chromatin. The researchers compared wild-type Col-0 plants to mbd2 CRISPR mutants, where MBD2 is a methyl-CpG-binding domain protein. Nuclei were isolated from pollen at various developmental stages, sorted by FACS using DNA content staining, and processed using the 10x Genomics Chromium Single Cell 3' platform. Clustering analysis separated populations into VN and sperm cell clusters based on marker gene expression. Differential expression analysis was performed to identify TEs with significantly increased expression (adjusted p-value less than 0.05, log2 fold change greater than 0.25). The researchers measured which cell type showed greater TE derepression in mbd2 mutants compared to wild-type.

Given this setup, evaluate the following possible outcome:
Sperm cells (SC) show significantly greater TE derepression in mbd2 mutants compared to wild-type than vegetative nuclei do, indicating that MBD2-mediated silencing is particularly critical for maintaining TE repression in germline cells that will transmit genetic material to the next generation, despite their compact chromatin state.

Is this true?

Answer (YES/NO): NO